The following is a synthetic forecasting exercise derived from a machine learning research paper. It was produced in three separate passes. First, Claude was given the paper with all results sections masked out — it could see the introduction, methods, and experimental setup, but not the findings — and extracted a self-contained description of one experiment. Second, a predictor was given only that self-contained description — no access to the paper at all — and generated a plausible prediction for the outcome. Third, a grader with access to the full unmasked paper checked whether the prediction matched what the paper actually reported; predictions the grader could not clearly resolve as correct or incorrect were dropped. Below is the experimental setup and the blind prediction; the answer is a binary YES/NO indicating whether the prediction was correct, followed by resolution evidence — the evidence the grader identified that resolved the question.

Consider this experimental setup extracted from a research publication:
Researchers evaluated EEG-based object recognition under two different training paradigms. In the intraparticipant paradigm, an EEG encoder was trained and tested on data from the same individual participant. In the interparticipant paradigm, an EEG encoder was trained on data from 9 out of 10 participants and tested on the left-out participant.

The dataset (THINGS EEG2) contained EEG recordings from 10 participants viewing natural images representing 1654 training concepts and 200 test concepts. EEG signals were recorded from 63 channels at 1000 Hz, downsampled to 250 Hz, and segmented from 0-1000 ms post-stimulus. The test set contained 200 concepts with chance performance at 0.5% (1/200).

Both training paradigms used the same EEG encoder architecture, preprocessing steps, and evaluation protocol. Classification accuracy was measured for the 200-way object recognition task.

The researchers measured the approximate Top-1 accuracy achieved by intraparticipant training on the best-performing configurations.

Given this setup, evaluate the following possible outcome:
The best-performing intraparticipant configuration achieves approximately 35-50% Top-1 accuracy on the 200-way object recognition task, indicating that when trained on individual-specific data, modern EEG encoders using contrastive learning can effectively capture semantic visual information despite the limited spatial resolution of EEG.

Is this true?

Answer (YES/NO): NO